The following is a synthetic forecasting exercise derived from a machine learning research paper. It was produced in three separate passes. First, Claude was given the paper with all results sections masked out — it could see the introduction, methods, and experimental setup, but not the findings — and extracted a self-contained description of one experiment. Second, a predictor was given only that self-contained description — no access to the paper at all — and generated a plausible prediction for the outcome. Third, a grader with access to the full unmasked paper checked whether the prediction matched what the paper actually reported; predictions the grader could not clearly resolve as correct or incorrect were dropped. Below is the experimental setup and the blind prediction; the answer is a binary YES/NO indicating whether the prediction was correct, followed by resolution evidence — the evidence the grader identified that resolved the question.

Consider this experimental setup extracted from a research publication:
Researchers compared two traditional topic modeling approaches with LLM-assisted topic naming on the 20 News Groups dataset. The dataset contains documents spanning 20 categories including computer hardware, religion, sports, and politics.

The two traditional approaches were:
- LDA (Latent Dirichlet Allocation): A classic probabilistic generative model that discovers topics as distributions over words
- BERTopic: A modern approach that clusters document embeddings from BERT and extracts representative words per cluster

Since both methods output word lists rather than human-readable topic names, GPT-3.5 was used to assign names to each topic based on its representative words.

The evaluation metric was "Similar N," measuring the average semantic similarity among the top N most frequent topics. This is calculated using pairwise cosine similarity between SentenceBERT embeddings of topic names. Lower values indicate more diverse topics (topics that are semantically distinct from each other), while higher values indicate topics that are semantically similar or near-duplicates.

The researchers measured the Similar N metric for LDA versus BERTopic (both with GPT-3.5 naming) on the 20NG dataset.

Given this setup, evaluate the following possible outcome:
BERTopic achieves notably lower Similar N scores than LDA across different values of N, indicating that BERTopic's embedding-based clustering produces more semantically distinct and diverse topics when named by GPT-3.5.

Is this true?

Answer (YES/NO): NO